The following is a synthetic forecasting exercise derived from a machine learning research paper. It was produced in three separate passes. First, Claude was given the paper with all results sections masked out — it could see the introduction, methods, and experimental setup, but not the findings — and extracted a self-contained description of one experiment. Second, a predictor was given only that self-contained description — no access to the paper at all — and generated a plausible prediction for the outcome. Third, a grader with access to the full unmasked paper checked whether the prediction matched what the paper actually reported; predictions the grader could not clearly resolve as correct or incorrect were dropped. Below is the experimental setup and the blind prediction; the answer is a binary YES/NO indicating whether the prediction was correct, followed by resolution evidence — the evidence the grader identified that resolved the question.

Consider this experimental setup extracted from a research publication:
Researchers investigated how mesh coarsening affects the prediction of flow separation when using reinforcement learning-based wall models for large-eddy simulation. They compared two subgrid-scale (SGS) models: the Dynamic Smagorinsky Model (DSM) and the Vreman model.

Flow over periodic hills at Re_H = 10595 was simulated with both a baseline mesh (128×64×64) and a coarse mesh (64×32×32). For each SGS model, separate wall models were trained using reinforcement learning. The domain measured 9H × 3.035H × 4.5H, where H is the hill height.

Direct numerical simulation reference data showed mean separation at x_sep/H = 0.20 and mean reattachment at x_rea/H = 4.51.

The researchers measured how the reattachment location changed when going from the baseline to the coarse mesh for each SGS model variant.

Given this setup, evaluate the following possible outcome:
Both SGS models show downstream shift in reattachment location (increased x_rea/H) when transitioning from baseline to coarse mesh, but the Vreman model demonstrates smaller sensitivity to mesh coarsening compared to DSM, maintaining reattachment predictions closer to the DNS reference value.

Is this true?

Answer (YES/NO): NO